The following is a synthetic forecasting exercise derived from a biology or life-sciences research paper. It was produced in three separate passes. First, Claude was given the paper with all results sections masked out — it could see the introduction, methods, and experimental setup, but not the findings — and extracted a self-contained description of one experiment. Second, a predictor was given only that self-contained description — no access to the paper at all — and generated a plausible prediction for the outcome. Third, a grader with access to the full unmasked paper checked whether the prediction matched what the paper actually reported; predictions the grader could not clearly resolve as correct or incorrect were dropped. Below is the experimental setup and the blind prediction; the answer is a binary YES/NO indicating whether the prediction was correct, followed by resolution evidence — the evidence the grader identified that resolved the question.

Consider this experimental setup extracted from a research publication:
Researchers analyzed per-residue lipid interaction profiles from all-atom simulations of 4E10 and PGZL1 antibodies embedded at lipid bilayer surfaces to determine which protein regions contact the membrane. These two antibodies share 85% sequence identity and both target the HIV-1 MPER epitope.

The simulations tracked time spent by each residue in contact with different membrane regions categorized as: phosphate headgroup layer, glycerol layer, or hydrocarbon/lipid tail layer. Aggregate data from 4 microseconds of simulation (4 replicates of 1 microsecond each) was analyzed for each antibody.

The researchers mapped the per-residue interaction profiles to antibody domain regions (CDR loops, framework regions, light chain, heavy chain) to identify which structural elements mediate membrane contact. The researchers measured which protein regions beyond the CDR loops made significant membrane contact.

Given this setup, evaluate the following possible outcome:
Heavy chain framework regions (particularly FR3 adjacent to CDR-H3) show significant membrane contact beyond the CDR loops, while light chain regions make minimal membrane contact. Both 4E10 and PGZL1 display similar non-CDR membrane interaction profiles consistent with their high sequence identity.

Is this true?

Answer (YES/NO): YES